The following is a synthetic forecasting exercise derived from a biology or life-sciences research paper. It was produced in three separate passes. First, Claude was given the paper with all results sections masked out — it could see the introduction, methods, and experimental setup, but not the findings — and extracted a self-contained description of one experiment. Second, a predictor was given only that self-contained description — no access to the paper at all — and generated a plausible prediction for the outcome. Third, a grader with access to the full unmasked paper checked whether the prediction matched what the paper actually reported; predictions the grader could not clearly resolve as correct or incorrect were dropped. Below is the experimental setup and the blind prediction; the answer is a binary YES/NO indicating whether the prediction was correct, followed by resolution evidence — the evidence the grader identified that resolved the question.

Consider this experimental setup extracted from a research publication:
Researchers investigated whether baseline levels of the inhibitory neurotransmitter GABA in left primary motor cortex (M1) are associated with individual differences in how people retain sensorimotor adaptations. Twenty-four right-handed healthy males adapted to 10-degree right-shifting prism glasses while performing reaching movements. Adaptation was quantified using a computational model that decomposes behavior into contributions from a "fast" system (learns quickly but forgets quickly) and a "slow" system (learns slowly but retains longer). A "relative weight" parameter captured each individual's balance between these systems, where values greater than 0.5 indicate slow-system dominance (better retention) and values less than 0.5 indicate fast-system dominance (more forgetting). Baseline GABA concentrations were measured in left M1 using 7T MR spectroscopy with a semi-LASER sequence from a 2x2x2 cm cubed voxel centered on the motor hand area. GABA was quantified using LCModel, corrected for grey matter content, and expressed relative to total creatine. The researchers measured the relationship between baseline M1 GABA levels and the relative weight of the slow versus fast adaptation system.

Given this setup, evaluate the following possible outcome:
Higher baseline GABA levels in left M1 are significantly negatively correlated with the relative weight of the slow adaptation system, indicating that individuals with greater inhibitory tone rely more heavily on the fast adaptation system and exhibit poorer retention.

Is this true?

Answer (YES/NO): YES